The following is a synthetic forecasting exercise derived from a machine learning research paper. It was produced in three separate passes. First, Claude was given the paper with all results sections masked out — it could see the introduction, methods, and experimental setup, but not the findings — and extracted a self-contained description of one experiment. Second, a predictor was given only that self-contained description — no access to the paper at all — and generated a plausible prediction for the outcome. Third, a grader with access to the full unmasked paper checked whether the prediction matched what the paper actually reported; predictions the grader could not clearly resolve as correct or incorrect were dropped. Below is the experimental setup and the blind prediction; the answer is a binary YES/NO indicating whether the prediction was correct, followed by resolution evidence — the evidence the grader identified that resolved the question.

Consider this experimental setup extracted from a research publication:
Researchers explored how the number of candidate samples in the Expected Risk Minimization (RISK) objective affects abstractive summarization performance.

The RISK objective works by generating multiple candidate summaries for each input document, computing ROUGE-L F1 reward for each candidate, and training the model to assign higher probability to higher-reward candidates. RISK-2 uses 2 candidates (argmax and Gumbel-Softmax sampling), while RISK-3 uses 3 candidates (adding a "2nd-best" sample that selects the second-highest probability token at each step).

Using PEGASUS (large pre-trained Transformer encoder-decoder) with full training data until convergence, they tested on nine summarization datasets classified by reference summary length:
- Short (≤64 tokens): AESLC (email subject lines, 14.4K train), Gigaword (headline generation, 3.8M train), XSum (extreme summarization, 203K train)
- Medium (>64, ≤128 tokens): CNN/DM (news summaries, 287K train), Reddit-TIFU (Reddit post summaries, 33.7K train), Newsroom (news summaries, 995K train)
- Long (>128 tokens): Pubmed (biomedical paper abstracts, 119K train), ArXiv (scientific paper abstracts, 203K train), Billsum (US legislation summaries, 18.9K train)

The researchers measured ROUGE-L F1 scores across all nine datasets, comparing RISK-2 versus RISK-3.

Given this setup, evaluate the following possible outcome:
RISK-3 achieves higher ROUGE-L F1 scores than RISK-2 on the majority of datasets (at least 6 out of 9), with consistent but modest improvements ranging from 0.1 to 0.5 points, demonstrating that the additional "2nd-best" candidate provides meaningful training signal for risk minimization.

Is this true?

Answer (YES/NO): NO